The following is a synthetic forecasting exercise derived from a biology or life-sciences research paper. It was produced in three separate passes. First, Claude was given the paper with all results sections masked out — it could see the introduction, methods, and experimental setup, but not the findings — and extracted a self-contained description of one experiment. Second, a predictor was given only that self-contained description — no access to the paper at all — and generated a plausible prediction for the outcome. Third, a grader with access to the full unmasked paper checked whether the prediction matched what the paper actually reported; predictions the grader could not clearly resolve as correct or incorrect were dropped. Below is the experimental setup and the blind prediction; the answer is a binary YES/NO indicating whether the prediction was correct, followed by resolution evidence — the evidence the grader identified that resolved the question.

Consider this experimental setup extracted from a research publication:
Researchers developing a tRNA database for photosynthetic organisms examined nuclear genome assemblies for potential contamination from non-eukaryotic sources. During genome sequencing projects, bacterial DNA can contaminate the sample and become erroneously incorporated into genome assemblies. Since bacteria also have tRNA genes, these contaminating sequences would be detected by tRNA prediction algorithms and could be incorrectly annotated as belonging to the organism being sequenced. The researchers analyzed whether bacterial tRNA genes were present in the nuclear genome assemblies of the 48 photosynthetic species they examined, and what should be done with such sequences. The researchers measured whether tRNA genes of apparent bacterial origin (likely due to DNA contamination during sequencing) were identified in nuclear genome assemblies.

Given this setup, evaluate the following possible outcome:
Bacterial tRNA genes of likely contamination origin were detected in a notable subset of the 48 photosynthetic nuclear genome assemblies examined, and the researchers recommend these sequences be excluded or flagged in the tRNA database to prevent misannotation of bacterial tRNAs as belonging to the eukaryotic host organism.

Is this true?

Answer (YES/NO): YES